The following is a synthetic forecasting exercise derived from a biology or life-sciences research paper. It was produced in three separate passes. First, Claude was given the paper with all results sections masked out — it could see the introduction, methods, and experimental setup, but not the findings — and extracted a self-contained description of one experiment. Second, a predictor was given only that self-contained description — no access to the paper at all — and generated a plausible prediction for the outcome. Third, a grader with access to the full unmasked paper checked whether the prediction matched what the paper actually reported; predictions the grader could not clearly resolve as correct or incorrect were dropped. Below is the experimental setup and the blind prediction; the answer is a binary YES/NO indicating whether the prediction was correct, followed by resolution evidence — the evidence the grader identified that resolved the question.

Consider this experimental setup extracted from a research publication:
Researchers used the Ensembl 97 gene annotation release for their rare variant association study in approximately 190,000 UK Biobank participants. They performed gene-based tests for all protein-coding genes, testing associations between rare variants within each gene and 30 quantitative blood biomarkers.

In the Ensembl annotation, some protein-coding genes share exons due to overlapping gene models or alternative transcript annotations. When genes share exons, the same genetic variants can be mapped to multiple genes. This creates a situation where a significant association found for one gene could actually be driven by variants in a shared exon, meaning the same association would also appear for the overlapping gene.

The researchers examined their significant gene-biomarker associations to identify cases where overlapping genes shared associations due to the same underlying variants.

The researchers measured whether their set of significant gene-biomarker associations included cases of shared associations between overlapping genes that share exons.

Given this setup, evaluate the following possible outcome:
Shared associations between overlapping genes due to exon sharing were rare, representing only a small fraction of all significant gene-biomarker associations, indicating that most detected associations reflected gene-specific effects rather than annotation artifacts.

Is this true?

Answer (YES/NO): NO